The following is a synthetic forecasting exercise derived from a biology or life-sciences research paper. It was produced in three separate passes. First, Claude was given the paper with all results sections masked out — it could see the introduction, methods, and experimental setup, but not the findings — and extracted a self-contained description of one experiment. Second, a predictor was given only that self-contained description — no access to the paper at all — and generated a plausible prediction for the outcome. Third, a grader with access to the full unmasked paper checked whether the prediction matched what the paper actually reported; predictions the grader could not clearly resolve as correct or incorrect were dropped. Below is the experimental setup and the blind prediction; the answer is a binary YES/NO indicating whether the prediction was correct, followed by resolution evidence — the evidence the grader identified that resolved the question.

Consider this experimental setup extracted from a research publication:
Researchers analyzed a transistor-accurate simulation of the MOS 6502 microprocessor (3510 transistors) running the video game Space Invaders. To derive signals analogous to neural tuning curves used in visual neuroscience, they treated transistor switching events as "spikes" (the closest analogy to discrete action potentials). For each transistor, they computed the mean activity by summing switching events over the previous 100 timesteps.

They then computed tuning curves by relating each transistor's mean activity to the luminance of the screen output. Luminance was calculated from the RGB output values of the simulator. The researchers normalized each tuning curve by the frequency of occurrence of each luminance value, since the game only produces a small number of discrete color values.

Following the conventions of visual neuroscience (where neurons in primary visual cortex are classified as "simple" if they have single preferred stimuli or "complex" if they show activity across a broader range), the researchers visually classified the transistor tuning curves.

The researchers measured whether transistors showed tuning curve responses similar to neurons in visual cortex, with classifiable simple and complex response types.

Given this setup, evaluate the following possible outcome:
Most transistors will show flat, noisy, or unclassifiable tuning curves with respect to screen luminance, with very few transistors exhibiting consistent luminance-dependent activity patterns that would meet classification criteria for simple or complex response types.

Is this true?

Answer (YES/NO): YES